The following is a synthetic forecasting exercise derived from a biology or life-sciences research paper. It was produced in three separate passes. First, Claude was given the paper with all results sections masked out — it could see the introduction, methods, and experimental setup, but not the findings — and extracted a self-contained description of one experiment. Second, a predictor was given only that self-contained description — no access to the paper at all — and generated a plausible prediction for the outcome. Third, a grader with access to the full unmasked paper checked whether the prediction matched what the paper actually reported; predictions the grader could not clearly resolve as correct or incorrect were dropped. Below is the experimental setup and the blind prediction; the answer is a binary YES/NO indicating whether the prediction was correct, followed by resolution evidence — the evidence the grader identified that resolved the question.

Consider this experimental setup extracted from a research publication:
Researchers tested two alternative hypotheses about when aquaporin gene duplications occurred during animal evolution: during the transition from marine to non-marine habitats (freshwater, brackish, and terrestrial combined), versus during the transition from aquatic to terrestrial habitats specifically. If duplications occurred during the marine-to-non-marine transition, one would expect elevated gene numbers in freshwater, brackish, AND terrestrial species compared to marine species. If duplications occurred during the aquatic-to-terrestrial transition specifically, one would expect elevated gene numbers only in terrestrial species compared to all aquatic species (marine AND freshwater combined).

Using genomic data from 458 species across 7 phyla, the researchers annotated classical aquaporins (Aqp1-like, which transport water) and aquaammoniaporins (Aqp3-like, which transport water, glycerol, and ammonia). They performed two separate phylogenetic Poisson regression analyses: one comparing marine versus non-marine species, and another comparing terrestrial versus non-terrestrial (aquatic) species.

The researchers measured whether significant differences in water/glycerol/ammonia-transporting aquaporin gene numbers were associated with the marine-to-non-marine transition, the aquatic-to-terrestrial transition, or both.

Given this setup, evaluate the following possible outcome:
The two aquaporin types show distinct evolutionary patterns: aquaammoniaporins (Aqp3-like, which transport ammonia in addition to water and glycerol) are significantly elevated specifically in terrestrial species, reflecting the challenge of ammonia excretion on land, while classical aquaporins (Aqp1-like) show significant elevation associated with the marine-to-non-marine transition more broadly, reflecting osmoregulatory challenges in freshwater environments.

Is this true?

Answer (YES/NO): NO